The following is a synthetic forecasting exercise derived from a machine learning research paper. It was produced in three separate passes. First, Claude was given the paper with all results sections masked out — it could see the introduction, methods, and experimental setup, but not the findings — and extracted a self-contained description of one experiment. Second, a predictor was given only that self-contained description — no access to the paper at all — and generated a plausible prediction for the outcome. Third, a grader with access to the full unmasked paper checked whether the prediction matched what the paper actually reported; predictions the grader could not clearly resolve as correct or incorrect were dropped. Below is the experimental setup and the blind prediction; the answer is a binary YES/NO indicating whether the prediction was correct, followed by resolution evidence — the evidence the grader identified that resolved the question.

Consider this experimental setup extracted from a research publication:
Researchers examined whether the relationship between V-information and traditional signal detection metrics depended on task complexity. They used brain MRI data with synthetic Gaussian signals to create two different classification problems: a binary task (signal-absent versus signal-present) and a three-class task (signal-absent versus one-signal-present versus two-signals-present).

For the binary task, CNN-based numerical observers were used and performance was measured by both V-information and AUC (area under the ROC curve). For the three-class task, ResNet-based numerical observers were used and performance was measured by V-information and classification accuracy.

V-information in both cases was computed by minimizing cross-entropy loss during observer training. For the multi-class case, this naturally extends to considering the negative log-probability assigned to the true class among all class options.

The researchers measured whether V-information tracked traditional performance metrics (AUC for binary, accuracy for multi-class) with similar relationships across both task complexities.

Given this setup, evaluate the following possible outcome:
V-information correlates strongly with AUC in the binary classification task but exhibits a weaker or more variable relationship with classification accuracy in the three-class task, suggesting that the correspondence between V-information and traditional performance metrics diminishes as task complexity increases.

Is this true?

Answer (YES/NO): YES